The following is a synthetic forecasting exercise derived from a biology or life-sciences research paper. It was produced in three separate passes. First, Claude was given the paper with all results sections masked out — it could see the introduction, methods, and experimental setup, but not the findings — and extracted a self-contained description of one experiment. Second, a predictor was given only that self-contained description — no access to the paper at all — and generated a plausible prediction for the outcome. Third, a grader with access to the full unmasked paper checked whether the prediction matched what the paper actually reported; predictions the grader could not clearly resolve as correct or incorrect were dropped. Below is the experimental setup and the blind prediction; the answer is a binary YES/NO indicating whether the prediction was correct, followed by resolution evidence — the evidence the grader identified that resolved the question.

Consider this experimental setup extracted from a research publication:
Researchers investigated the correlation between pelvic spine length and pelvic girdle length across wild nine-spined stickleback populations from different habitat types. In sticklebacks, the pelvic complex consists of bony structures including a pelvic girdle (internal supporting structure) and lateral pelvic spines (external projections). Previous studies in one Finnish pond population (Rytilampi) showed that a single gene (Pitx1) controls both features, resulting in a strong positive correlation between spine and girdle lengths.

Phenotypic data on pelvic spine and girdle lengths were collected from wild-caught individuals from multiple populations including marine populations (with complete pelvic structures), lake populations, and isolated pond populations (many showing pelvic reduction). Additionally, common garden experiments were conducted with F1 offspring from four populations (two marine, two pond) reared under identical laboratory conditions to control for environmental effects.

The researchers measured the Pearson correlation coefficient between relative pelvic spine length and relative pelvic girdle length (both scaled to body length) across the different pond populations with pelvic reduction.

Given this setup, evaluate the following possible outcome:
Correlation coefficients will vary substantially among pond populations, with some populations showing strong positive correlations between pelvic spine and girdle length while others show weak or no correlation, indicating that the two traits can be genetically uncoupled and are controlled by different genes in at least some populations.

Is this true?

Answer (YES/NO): YES